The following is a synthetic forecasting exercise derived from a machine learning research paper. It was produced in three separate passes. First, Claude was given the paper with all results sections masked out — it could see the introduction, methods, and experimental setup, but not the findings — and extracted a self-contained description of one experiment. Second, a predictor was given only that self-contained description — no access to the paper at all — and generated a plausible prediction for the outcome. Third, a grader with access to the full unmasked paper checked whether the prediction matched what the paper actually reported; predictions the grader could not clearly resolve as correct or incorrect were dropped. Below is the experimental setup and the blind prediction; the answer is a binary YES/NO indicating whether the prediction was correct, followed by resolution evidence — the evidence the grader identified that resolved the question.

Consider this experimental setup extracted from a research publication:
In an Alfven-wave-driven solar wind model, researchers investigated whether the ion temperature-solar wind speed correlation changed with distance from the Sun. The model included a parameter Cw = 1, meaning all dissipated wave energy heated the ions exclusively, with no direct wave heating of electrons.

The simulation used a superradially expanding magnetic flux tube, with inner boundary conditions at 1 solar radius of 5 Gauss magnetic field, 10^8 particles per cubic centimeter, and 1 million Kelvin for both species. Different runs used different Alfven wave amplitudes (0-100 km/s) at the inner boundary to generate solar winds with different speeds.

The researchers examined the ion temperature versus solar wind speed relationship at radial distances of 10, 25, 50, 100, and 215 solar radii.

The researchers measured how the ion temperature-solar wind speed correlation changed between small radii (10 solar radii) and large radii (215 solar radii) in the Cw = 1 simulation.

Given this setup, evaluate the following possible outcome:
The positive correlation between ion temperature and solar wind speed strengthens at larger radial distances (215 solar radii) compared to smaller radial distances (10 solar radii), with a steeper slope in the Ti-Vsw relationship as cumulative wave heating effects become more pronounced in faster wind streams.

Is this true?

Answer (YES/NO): NO